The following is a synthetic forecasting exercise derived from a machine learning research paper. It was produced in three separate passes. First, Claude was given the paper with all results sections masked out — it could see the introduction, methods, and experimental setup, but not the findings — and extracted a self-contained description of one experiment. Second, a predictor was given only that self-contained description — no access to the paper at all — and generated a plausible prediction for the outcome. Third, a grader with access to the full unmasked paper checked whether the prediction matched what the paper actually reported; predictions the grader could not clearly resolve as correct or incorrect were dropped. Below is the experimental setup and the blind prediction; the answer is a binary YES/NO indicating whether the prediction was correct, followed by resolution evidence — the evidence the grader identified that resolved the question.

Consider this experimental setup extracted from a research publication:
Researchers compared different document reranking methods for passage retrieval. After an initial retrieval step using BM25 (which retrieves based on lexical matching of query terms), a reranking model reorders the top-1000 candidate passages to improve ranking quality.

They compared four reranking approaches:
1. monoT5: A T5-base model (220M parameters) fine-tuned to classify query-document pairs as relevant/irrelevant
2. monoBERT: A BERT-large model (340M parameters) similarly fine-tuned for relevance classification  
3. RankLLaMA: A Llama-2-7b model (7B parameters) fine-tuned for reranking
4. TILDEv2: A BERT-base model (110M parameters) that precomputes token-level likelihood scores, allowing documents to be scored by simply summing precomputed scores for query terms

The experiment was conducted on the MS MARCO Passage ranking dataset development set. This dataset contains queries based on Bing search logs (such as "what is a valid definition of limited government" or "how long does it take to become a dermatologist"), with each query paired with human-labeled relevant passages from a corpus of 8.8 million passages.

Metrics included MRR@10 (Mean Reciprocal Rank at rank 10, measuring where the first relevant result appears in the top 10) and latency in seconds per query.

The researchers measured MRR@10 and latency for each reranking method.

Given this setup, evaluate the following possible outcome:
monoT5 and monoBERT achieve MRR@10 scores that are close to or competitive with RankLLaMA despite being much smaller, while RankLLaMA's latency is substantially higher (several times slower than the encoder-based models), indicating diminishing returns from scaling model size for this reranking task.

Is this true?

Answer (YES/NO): YES